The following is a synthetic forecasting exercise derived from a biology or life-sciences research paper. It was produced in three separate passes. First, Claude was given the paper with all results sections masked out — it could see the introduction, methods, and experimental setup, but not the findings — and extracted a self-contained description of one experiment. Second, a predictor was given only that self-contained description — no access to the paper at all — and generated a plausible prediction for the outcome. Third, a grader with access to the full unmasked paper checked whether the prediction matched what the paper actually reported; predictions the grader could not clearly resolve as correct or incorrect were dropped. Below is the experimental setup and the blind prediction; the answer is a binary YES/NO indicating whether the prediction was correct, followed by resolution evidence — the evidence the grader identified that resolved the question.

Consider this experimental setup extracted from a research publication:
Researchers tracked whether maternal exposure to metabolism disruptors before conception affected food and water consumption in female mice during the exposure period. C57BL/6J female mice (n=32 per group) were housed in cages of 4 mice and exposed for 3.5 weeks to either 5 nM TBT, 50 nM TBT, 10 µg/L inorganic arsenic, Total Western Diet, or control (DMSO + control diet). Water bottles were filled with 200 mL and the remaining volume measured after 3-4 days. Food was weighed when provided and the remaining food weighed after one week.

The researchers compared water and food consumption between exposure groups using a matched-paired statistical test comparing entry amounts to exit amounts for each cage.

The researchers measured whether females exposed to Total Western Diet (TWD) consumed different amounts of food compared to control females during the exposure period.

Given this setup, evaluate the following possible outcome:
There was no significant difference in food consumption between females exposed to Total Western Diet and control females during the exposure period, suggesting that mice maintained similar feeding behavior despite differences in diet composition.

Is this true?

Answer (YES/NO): NO